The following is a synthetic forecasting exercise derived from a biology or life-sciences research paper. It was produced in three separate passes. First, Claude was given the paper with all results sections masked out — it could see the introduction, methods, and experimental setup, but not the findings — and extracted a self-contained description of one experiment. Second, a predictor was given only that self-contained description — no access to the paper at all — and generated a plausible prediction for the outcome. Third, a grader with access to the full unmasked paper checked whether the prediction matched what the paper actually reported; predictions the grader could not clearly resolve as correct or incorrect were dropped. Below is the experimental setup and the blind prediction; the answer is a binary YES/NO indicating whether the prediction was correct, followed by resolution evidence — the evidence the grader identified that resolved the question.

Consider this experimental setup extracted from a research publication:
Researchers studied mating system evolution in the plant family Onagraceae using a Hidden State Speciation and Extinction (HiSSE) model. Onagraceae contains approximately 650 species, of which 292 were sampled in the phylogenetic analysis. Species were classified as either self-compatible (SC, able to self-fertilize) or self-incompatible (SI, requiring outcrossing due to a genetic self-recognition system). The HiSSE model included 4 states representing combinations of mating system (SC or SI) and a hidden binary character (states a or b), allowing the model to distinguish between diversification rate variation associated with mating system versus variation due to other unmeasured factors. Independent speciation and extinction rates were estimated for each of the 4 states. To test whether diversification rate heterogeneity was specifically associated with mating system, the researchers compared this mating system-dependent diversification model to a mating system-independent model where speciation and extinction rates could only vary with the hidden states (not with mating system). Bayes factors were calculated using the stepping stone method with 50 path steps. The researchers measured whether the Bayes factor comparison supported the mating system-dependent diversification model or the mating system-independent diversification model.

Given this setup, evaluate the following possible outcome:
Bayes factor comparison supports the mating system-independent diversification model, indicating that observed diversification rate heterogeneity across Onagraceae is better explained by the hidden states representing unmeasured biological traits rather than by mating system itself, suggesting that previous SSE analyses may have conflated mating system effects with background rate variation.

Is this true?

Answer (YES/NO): NO